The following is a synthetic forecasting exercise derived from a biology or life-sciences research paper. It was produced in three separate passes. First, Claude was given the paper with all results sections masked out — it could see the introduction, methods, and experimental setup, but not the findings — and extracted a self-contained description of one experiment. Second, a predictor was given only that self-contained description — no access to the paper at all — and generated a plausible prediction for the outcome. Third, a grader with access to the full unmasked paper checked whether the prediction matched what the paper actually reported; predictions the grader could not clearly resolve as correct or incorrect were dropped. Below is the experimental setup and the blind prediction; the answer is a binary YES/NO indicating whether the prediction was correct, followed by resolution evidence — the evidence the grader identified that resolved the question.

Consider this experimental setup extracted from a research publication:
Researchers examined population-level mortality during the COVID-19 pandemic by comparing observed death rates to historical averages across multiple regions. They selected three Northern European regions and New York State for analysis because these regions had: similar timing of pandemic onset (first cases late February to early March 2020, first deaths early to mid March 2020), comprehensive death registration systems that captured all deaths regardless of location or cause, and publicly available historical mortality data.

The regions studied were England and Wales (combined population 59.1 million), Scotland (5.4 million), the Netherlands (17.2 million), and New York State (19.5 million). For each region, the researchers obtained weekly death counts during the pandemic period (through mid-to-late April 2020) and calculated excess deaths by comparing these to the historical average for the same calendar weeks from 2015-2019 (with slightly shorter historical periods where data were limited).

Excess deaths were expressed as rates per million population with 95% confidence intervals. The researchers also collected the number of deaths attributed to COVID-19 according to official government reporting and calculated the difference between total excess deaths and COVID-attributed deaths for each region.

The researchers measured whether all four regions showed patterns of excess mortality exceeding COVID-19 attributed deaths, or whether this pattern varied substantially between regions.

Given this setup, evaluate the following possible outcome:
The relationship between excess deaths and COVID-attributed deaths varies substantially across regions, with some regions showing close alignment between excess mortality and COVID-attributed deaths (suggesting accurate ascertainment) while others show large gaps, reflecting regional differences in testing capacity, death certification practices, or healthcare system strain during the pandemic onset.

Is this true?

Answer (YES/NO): NO